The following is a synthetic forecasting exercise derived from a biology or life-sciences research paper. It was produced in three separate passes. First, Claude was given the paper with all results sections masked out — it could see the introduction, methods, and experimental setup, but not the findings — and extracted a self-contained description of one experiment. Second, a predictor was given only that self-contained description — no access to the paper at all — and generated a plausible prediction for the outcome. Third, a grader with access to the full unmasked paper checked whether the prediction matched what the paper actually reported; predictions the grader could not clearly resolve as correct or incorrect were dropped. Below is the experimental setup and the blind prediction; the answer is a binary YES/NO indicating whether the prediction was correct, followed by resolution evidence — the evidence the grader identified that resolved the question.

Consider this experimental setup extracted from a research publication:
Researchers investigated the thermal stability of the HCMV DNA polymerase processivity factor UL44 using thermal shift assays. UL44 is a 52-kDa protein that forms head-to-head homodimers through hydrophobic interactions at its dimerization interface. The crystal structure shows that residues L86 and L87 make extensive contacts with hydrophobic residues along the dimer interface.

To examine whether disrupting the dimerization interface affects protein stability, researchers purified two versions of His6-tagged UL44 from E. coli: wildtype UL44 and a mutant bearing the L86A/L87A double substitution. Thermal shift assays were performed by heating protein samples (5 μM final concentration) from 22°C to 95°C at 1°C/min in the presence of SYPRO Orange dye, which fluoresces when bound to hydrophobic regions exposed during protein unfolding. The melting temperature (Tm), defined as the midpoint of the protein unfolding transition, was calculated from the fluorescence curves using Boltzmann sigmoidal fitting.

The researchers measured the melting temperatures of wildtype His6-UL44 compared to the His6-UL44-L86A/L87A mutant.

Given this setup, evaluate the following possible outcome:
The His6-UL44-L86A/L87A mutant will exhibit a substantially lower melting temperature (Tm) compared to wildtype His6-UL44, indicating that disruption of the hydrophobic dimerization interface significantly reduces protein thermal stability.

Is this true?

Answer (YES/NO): YES